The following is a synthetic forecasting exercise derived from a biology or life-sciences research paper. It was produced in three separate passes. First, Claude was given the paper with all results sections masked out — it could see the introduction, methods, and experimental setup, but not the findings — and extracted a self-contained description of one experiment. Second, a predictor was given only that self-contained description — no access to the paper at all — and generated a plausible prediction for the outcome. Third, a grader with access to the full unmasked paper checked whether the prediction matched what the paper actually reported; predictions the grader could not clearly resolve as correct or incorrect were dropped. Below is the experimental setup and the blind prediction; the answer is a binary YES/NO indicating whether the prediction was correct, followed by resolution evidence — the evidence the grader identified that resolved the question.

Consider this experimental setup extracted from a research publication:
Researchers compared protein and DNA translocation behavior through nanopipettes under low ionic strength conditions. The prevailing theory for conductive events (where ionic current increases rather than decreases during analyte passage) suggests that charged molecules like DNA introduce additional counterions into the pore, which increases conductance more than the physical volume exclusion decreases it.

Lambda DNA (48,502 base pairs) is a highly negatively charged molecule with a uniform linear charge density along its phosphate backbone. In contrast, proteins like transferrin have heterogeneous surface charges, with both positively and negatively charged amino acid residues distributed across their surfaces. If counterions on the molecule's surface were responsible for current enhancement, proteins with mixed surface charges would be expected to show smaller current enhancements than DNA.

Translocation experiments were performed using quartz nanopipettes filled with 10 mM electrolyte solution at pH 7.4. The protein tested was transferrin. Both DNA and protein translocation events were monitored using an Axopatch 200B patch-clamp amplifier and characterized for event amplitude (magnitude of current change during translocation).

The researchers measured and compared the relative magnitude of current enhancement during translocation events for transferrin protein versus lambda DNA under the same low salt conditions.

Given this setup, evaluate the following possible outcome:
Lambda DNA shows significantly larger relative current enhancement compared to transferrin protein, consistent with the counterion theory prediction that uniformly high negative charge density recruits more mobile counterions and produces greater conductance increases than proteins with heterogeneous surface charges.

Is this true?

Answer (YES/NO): NO